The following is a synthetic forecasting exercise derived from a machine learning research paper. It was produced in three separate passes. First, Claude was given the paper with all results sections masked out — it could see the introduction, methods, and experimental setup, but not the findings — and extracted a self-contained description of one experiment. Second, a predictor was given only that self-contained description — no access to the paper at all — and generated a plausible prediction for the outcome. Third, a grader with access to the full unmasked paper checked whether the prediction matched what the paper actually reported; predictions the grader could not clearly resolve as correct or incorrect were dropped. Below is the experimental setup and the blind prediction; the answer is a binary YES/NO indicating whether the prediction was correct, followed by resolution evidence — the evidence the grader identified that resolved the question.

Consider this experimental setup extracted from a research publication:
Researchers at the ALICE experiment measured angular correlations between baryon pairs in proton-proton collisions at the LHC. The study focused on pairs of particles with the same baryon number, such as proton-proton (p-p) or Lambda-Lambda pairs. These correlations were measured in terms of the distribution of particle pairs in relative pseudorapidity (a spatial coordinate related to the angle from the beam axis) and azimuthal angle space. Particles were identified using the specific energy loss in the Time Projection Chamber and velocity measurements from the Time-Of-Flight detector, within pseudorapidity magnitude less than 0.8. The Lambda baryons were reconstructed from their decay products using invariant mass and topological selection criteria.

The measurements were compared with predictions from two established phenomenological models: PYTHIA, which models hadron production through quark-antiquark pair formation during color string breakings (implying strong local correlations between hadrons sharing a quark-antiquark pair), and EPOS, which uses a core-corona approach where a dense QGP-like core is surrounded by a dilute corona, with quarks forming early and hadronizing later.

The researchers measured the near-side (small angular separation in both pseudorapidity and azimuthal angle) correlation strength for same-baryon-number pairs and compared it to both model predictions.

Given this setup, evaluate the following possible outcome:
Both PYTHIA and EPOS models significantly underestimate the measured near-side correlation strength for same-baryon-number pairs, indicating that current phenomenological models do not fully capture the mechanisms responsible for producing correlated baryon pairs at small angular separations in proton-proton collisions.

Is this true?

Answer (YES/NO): NO